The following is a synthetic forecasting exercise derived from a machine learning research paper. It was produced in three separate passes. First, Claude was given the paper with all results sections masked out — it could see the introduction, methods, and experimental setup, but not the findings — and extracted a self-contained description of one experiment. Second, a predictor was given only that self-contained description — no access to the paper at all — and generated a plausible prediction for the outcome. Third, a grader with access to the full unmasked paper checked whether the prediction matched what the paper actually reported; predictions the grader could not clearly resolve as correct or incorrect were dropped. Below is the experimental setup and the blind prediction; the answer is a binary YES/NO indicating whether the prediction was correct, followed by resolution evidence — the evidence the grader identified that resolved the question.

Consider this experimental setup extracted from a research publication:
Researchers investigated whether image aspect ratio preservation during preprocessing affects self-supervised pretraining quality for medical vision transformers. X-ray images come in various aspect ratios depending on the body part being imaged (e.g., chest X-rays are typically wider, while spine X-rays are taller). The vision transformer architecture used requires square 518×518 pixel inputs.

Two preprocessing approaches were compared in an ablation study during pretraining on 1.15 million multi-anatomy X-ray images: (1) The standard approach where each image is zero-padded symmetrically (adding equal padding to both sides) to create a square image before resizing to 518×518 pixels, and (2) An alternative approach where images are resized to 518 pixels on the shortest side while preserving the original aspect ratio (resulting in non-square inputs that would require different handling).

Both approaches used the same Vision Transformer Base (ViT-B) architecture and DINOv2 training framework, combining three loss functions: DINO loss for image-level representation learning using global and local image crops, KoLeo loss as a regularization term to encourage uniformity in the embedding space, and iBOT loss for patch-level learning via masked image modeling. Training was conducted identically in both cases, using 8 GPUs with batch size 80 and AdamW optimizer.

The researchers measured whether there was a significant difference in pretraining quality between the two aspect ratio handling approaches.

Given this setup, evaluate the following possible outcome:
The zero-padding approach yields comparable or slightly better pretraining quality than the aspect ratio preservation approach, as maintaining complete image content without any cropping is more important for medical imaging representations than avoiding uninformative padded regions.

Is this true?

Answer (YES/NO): YES